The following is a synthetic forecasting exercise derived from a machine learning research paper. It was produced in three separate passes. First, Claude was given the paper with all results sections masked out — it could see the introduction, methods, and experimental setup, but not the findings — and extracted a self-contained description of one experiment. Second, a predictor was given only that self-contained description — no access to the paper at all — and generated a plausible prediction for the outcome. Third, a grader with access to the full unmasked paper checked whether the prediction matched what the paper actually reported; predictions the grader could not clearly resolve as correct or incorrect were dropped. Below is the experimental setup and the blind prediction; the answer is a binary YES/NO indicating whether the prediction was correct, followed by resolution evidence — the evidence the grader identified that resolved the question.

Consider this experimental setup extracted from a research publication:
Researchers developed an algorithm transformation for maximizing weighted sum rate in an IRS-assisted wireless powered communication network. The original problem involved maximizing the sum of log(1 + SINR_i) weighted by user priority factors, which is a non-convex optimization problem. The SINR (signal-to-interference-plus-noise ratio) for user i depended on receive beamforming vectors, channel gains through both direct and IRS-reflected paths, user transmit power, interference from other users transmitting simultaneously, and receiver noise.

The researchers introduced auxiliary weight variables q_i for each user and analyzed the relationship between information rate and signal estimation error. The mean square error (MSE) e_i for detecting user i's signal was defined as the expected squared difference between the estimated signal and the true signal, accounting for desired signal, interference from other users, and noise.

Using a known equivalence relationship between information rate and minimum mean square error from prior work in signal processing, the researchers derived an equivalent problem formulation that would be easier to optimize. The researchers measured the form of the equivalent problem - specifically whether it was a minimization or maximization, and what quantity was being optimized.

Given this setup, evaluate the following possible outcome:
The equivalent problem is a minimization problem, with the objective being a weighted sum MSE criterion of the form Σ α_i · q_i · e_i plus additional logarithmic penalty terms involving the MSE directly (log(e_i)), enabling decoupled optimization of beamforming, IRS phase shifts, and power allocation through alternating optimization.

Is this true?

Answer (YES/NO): NO